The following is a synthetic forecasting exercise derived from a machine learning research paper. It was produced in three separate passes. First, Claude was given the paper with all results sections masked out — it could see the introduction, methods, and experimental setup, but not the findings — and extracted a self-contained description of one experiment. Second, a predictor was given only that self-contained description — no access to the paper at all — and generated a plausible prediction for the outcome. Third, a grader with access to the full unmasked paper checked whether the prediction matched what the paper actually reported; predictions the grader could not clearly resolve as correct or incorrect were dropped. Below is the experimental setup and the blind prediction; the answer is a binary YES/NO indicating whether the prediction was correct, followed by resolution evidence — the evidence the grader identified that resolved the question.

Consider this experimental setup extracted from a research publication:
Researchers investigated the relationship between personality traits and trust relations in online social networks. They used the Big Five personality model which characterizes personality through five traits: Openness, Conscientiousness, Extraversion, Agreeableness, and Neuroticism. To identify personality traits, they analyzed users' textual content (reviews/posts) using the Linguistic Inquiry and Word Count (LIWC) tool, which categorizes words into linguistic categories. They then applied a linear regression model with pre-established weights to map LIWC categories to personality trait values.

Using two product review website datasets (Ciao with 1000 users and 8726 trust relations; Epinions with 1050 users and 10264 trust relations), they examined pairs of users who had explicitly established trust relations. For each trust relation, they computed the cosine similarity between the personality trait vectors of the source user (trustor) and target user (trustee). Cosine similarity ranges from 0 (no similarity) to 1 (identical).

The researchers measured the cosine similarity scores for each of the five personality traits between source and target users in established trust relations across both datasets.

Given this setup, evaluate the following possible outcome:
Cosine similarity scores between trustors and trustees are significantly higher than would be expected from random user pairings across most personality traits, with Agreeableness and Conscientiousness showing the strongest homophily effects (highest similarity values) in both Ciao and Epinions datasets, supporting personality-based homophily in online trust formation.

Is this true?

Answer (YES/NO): NO